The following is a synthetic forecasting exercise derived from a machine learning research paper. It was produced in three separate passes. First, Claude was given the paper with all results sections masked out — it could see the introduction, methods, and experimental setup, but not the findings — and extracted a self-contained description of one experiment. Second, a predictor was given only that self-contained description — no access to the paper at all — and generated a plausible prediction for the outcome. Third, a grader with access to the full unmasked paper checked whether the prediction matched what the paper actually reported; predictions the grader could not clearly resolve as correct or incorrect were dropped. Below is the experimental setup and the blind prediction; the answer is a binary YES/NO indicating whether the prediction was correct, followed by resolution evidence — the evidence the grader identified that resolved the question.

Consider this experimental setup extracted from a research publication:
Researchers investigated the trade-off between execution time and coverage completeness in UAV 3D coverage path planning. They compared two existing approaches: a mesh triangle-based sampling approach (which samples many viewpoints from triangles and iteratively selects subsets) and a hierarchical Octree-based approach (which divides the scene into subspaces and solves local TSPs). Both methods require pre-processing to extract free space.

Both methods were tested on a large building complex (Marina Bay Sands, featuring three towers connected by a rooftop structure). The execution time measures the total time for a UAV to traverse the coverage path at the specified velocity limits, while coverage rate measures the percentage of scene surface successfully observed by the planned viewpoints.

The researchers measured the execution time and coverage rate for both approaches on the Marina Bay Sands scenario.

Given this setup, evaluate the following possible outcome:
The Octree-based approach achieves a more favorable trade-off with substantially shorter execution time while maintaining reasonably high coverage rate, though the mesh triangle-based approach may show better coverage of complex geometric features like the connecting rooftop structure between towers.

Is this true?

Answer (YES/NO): NO